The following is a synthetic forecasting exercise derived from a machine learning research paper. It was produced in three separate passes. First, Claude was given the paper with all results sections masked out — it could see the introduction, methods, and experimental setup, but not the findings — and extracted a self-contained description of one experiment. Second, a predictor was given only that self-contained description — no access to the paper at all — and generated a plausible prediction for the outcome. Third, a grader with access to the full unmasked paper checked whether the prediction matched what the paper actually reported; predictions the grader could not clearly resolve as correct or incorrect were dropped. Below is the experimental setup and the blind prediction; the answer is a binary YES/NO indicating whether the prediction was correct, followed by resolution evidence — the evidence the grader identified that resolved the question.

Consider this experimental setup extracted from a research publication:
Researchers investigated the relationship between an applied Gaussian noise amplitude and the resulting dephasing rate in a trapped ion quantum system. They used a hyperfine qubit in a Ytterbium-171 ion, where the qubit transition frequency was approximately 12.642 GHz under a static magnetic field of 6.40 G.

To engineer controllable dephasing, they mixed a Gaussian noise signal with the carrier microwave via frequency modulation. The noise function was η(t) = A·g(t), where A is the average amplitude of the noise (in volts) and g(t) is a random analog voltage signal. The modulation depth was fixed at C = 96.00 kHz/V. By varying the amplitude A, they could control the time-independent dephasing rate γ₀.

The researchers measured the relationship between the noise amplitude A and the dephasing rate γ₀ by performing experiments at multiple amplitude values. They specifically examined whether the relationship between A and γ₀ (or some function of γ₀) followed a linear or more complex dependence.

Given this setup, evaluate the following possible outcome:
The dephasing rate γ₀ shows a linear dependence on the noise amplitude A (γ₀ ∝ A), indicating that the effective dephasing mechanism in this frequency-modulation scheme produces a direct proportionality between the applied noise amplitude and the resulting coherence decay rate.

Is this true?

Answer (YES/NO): NO